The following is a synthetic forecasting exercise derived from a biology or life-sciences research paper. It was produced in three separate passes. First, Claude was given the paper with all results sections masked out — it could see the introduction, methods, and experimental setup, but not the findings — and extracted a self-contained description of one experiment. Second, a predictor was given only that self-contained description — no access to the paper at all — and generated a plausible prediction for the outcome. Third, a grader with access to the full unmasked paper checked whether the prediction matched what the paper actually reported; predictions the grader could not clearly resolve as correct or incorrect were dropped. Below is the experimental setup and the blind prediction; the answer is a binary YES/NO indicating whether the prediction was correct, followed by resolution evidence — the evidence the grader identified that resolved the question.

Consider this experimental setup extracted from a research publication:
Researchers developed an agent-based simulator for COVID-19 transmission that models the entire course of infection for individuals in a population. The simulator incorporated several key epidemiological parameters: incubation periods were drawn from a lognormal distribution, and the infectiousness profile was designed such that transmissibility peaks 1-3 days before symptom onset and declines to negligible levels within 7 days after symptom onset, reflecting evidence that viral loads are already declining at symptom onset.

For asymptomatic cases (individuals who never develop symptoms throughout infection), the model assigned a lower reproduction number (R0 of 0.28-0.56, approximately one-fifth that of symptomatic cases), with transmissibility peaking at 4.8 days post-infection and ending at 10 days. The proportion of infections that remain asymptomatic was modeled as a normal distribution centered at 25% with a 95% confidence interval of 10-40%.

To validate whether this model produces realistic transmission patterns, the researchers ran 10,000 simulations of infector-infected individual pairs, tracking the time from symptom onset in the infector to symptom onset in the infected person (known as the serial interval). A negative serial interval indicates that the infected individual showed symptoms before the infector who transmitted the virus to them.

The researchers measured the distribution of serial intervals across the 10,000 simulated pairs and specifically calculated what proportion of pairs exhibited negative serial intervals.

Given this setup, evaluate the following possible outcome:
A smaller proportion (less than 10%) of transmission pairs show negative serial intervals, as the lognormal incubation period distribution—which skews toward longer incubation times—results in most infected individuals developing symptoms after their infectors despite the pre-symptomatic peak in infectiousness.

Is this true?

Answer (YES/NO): NO